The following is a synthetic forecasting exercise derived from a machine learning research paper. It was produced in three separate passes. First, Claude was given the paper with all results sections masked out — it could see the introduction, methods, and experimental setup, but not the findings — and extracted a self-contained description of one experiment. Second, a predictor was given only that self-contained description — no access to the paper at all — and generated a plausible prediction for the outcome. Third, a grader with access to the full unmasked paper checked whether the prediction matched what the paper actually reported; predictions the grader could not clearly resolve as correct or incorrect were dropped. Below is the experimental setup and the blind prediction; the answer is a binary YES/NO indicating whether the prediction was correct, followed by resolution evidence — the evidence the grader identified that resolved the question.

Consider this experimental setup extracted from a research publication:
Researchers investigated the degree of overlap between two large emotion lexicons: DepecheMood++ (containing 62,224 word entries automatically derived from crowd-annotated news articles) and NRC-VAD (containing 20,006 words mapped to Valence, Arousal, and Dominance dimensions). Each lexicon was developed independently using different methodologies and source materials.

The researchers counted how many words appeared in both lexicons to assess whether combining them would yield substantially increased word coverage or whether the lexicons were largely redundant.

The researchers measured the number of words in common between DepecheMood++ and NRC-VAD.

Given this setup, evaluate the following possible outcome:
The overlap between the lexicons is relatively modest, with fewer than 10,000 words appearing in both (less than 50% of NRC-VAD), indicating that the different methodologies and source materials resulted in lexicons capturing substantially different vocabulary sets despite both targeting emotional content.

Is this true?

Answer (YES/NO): YES